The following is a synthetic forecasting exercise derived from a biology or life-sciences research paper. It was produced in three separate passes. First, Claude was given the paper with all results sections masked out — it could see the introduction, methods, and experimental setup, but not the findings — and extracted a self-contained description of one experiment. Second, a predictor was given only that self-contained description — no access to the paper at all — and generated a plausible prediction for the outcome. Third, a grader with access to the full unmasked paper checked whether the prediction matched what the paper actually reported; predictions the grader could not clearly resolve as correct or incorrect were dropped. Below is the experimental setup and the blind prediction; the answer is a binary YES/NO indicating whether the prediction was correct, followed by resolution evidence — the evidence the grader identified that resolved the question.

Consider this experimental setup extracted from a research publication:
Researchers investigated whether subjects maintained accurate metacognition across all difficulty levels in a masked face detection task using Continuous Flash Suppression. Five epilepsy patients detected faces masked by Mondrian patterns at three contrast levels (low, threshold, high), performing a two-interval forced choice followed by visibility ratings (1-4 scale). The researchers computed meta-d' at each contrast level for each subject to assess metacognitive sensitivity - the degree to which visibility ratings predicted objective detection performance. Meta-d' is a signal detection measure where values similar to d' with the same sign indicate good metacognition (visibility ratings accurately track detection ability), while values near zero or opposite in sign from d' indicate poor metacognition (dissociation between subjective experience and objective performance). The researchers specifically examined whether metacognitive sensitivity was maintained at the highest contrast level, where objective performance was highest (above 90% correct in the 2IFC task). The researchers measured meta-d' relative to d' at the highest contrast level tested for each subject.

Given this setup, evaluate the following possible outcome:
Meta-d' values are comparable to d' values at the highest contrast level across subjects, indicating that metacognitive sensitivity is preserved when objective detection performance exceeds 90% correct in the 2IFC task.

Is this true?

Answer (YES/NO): NO